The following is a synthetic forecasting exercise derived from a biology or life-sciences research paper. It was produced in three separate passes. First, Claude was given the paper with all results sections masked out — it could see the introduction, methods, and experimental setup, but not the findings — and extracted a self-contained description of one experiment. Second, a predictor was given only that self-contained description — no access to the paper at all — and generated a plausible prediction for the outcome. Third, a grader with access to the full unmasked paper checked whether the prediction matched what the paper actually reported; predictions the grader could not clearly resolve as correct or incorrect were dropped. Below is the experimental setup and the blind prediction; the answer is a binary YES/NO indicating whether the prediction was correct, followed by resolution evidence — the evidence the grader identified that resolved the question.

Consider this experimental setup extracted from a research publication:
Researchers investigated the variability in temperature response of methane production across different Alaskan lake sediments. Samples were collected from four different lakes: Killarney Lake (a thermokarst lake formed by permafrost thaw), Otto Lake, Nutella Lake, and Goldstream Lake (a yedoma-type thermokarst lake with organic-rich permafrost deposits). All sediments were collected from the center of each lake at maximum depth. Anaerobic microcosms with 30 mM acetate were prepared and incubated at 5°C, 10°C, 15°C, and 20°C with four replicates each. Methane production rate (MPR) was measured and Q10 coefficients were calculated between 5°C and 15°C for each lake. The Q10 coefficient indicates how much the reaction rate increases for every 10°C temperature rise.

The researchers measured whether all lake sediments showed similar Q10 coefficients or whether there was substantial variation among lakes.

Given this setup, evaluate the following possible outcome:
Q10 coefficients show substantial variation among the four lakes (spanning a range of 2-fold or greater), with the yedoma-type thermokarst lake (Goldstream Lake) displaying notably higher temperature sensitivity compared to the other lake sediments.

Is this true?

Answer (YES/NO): NO